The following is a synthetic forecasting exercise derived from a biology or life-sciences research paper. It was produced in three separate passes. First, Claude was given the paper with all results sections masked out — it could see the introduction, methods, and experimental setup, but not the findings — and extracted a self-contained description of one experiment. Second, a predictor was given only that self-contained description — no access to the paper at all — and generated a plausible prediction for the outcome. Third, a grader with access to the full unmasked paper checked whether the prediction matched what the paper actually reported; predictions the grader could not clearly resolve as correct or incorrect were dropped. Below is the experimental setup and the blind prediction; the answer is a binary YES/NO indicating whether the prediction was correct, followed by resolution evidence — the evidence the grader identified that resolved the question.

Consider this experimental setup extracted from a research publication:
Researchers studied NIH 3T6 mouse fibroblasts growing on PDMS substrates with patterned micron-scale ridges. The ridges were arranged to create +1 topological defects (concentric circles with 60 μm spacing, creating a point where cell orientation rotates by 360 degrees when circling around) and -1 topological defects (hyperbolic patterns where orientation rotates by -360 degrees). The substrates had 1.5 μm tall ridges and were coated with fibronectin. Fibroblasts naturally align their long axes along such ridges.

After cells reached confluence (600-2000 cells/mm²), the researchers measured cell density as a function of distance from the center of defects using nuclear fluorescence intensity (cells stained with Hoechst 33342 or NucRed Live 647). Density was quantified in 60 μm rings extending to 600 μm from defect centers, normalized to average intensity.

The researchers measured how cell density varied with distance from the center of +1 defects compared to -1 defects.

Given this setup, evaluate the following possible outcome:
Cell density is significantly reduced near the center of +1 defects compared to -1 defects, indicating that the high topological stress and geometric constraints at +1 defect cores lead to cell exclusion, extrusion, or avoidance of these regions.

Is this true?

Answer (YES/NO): NO